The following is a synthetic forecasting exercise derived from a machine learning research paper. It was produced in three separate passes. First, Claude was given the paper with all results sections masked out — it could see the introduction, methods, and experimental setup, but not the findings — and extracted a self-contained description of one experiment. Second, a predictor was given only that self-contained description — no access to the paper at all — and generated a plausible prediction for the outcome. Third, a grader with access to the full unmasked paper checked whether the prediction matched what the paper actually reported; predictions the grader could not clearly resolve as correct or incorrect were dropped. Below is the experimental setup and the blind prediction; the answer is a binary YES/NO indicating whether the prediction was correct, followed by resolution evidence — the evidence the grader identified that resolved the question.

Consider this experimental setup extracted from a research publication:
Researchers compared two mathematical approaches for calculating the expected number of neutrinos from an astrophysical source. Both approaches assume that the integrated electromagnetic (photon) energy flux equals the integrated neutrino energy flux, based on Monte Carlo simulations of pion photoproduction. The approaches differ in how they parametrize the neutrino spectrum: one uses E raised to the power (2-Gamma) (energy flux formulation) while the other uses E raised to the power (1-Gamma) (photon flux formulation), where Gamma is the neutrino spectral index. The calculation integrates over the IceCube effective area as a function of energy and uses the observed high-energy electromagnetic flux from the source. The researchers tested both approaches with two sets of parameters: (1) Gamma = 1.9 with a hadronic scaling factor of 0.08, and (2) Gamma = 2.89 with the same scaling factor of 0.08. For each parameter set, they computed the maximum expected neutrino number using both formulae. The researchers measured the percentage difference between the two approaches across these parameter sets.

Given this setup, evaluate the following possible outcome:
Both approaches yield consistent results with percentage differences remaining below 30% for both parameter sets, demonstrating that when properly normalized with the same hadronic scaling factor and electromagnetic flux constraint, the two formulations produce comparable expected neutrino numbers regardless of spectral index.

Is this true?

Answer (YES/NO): YES